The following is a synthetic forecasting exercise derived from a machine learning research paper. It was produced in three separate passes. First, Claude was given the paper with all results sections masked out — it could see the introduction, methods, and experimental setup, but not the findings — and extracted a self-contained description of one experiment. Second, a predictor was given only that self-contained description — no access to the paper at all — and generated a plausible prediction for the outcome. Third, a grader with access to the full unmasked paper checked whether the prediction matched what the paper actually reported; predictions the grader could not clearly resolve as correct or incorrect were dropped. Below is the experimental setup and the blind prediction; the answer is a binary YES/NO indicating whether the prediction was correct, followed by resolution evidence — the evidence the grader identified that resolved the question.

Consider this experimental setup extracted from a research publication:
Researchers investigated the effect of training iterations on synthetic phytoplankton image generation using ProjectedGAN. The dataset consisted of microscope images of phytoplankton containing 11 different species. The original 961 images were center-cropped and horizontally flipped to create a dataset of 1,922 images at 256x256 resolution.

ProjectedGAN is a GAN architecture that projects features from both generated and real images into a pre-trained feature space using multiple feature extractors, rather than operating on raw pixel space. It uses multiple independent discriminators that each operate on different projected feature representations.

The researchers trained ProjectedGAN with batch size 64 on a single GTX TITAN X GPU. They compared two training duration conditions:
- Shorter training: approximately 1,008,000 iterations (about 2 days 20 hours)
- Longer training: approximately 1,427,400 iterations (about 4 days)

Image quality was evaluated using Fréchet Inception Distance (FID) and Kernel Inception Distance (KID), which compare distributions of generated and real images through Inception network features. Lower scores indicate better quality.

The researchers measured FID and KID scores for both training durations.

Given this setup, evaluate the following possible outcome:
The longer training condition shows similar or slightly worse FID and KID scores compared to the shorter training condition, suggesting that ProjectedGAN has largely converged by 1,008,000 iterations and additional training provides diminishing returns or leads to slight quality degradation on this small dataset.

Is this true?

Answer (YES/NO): NO